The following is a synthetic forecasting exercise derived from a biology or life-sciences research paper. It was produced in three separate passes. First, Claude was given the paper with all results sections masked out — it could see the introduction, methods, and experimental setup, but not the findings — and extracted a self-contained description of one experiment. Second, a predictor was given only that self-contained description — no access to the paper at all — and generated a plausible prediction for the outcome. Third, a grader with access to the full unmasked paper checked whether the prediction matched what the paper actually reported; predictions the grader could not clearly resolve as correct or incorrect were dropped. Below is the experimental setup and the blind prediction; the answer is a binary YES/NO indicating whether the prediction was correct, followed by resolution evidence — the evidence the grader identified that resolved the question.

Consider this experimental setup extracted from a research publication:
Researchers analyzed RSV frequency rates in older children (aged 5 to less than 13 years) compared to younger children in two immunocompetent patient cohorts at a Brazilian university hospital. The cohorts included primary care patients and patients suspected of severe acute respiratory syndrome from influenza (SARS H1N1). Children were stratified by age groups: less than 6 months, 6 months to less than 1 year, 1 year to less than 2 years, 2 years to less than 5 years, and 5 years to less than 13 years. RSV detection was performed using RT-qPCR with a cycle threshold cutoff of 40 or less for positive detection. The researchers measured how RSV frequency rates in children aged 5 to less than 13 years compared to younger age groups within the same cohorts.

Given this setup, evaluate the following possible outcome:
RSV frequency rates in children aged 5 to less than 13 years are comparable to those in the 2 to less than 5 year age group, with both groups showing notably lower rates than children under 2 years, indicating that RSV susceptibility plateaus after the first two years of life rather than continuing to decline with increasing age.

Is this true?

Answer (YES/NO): NO